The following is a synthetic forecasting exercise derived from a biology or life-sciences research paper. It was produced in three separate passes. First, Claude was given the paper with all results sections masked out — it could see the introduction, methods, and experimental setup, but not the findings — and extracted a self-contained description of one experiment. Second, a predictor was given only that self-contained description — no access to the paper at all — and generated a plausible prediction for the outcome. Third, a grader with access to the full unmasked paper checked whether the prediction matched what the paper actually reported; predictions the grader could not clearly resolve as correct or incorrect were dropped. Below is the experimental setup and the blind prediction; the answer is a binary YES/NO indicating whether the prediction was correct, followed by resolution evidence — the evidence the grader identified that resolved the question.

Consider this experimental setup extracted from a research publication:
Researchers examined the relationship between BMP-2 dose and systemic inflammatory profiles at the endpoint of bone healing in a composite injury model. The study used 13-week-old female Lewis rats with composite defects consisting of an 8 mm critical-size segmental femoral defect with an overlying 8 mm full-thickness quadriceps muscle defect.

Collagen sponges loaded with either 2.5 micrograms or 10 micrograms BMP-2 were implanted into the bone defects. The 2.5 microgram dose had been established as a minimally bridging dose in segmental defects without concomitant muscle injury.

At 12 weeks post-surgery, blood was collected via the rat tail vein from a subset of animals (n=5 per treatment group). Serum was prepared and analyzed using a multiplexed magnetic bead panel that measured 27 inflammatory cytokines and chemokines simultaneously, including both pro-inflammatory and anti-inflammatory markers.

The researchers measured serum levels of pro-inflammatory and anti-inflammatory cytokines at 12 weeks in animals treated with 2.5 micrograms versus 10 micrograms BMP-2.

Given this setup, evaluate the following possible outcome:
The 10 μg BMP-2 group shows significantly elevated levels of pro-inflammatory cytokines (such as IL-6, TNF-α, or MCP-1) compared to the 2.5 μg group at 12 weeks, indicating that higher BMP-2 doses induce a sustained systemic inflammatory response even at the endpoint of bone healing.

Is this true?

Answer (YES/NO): NO